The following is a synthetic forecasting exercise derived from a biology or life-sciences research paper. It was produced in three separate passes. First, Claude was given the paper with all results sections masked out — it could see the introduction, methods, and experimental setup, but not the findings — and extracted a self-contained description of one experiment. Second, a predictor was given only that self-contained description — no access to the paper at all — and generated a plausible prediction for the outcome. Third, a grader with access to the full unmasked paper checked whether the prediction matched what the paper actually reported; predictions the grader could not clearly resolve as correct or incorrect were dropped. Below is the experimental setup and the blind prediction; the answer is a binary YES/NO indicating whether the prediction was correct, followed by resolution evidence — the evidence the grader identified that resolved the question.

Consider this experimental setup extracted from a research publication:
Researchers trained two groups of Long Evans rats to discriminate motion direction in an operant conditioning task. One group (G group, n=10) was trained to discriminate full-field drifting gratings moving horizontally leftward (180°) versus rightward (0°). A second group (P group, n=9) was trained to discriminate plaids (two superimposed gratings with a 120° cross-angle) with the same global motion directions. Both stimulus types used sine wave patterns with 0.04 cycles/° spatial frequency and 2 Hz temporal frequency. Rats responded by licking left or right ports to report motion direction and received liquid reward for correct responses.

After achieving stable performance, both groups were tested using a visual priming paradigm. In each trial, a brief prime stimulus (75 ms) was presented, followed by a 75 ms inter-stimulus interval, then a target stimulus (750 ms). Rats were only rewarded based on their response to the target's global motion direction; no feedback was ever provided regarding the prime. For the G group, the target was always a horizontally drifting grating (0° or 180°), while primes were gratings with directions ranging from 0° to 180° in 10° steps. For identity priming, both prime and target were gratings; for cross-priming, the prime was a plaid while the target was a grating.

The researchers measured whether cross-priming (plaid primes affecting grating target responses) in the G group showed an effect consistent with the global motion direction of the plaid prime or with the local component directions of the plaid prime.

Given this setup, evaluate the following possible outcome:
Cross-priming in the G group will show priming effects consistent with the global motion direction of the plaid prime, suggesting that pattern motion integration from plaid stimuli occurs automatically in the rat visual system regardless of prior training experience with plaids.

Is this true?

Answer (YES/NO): NO